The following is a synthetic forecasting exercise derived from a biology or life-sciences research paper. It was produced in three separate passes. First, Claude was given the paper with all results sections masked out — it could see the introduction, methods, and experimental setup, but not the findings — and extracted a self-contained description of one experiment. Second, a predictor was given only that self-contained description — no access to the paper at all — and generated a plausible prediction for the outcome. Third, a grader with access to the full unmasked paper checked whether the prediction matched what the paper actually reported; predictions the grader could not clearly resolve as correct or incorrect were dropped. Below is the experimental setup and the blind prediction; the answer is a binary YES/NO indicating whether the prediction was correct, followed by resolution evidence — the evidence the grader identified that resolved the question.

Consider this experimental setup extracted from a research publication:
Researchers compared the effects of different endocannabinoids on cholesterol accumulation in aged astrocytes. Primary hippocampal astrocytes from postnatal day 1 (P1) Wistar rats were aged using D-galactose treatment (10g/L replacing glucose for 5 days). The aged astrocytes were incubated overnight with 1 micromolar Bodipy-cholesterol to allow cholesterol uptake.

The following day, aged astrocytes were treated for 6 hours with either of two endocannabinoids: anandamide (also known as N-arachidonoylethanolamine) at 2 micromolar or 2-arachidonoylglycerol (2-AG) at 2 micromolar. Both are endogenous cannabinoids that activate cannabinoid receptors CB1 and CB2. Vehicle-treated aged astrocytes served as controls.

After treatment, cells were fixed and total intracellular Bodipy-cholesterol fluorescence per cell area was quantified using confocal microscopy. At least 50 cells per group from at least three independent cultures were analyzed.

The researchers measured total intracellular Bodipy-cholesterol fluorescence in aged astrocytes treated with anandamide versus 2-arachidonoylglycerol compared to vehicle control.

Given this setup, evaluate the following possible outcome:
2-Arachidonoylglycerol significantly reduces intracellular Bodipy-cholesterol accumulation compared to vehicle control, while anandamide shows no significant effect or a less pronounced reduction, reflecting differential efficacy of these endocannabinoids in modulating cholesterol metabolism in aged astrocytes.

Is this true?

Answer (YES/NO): NO